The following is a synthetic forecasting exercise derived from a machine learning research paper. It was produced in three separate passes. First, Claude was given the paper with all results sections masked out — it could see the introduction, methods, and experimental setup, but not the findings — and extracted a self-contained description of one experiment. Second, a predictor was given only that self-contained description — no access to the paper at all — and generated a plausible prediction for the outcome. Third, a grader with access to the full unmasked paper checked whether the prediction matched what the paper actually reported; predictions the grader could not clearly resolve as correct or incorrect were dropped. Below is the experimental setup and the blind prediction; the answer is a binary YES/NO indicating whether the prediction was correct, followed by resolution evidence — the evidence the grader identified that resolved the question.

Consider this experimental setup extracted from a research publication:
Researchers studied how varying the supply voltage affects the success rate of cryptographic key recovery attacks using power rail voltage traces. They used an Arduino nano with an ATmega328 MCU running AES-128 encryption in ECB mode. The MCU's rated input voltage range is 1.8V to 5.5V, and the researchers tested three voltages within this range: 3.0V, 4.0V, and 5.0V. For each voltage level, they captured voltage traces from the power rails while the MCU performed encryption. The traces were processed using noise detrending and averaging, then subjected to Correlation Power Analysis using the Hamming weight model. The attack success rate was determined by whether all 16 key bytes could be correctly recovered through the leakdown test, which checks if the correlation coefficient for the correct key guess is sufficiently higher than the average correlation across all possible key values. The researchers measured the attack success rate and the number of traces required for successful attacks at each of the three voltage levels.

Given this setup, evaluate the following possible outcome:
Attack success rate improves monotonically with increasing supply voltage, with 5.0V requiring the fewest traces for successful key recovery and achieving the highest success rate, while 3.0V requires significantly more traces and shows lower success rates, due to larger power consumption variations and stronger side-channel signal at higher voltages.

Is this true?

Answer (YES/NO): YES